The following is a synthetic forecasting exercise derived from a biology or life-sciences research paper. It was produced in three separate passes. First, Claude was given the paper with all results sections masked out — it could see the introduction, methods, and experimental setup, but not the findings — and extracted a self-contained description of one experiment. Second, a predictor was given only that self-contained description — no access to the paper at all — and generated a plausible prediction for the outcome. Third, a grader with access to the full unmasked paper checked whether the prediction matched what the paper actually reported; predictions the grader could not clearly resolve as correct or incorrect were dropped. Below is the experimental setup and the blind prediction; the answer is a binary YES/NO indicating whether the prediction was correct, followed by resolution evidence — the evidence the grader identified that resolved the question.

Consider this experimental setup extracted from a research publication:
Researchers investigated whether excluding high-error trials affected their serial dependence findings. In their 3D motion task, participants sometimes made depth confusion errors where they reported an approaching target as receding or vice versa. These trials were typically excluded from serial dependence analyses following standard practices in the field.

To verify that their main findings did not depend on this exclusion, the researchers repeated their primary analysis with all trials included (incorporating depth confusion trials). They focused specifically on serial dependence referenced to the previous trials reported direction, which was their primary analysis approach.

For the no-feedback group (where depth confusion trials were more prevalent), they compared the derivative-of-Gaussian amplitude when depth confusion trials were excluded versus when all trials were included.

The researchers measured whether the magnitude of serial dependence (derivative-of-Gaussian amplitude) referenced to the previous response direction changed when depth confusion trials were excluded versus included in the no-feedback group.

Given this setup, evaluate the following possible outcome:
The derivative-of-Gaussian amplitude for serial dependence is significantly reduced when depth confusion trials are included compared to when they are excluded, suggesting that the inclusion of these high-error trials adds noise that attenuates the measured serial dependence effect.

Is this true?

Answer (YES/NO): NO